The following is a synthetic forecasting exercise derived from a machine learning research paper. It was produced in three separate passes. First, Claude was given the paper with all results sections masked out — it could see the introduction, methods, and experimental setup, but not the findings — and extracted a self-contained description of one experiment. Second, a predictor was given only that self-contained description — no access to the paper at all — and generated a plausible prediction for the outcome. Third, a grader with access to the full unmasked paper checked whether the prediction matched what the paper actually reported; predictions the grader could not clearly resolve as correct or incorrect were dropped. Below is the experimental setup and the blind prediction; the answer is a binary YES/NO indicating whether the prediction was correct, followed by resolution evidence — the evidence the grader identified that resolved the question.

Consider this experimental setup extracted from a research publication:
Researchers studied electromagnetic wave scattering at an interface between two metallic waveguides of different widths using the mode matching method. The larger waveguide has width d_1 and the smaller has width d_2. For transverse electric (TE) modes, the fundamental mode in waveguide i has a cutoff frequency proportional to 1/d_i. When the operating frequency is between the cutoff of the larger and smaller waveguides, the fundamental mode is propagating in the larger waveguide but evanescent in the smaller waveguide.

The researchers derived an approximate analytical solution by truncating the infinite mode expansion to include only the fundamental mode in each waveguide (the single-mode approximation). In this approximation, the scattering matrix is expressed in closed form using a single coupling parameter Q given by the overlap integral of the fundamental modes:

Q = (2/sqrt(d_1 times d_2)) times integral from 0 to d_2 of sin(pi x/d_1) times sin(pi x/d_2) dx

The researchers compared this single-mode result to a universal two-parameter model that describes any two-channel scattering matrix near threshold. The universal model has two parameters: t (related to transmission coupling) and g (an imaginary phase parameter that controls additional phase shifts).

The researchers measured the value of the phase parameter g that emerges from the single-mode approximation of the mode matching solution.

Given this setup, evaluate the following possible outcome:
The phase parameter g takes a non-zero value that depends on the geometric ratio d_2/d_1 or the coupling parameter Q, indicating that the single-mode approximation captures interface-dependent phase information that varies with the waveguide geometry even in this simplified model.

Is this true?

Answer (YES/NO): NO